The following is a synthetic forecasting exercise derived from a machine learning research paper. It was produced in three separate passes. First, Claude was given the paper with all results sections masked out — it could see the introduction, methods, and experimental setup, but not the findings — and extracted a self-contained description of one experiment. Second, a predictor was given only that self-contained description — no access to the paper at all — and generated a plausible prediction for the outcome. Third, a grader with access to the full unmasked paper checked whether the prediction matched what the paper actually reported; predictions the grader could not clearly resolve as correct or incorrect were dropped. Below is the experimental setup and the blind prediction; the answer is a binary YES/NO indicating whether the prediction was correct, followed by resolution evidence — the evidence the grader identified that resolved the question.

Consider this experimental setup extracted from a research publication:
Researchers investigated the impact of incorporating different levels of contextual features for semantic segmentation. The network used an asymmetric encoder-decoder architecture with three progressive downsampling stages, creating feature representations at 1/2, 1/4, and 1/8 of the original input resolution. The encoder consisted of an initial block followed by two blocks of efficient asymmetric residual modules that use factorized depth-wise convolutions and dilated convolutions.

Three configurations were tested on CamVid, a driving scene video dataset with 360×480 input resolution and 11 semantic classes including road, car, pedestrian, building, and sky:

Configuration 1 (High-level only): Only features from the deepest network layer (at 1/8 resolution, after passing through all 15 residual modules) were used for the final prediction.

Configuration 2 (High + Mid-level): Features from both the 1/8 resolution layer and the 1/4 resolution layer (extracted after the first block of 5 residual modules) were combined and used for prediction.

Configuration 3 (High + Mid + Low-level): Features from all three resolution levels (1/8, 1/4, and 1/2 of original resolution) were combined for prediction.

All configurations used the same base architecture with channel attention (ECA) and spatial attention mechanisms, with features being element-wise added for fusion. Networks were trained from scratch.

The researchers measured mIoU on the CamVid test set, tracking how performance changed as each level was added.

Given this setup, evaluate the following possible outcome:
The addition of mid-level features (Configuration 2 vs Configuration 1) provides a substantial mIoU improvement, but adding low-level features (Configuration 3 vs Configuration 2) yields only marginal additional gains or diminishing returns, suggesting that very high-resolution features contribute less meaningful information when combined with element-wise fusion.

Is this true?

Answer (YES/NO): NO